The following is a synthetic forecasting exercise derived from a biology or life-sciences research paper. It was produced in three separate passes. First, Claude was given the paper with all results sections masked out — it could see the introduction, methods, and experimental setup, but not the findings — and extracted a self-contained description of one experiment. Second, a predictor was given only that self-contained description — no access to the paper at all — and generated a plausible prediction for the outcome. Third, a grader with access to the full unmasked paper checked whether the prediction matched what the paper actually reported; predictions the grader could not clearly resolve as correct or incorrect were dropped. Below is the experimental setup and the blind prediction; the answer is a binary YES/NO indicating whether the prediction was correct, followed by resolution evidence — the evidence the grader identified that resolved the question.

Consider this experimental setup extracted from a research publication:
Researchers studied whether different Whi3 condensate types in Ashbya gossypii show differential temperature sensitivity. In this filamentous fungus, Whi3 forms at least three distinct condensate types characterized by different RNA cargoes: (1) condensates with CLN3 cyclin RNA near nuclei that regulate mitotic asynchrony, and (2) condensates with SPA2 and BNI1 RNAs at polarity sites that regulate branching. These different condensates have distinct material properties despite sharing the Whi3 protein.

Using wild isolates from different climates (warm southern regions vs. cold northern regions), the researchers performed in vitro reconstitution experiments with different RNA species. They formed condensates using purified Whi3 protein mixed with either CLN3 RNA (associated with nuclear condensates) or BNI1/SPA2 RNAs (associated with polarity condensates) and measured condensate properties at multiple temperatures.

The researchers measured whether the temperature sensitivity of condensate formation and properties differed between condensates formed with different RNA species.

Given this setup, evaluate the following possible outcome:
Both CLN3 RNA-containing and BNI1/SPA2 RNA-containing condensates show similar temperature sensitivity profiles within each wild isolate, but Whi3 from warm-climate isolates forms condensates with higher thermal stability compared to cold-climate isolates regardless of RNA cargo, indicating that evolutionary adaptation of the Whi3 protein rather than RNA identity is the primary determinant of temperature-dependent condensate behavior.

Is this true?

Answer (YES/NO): NO